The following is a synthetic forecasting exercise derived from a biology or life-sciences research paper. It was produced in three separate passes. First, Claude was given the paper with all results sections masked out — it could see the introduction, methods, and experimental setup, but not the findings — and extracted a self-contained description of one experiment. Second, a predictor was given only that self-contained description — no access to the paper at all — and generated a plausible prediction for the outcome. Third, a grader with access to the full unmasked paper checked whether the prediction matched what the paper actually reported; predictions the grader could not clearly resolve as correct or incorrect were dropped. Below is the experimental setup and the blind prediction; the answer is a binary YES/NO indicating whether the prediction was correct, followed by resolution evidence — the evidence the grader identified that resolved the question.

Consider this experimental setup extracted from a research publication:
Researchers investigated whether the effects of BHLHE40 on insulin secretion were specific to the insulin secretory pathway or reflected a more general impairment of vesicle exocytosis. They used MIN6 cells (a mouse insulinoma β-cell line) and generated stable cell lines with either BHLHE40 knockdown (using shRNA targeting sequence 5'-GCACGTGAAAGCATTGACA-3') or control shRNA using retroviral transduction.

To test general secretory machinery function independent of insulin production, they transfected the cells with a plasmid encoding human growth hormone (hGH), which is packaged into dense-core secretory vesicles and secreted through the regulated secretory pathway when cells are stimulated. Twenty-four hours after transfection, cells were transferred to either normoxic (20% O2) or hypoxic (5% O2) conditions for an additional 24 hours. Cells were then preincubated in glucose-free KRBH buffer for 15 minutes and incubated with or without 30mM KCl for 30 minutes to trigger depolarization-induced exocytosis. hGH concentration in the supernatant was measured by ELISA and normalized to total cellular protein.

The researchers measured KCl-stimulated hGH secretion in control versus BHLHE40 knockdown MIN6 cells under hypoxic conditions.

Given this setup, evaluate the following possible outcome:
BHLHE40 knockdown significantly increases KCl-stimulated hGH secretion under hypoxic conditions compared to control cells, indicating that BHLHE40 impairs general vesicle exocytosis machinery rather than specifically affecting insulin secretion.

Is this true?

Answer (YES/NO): YES